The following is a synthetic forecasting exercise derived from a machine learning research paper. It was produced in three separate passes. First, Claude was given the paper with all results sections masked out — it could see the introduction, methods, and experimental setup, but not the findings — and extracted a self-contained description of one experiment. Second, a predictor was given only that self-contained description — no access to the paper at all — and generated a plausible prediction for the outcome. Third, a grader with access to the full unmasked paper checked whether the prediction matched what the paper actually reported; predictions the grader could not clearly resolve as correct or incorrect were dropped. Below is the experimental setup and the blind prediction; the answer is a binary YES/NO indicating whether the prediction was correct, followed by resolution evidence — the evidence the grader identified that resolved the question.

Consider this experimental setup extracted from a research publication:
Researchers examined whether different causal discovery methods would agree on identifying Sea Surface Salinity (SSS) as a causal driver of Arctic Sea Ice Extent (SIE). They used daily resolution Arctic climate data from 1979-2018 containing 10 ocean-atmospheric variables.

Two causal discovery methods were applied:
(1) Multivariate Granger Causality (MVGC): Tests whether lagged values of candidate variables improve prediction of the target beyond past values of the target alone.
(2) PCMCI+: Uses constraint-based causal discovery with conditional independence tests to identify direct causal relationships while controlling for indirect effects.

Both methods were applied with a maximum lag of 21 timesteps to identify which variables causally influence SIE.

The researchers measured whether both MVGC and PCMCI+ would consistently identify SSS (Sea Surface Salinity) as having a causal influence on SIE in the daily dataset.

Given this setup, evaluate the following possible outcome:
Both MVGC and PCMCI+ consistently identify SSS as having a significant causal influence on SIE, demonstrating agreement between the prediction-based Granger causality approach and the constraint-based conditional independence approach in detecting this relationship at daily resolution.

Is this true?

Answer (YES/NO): YES